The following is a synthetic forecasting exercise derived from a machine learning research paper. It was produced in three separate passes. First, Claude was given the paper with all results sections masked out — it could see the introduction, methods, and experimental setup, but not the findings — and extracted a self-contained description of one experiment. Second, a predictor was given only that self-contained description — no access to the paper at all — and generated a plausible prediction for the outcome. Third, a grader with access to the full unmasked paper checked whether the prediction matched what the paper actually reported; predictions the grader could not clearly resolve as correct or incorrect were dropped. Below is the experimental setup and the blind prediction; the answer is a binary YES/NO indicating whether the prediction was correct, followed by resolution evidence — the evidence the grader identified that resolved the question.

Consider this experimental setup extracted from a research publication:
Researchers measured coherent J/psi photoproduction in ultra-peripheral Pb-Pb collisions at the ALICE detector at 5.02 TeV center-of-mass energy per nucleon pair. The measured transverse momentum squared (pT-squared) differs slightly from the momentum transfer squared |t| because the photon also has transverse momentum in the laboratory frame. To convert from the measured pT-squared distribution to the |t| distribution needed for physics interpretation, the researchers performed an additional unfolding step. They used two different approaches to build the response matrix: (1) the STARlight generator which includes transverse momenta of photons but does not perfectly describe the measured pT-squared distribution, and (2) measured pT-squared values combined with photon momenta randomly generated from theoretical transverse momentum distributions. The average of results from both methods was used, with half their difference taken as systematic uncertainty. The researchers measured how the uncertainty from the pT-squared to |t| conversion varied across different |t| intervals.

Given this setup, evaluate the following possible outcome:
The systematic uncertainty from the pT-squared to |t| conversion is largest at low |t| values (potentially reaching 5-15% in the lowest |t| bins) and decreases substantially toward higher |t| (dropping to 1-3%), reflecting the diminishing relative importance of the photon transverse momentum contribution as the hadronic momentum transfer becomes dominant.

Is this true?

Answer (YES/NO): NO